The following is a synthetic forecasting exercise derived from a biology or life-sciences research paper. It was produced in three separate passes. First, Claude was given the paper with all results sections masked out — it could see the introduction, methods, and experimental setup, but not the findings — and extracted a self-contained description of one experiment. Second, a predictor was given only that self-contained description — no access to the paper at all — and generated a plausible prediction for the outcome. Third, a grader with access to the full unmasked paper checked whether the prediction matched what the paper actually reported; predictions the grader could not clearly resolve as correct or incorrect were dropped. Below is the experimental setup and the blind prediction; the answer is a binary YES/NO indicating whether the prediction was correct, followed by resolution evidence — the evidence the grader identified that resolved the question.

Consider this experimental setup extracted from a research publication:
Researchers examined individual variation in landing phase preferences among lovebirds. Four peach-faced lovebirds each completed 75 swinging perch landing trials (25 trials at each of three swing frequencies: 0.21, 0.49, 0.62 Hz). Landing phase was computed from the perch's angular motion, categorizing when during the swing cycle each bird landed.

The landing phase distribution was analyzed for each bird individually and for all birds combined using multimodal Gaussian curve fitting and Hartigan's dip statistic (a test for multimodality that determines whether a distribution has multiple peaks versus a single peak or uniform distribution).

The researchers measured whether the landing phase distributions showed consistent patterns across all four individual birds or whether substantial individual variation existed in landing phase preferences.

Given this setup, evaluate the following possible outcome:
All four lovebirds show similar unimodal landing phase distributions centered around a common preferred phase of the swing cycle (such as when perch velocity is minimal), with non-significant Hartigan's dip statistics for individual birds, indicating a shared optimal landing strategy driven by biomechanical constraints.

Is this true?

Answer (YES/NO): NO